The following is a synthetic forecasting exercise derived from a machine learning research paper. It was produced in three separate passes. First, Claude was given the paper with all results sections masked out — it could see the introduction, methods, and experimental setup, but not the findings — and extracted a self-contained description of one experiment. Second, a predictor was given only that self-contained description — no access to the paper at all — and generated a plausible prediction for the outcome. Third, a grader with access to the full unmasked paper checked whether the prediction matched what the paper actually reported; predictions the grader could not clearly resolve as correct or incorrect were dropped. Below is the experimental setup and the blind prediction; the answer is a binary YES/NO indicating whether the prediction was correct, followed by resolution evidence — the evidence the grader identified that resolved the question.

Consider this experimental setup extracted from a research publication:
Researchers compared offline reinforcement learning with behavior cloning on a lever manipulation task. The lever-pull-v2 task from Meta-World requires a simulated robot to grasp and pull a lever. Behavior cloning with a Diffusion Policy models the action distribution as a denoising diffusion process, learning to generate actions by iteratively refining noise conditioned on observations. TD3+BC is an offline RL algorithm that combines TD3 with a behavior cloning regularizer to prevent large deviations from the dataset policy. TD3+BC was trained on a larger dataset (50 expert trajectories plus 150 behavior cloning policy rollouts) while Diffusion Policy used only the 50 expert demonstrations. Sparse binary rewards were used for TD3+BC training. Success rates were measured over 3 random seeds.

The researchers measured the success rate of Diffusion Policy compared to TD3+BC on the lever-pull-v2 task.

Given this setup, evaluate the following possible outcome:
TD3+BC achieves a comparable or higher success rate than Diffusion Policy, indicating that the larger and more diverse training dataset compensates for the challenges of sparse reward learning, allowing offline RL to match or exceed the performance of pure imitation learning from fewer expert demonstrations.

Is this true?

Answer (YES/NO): NO